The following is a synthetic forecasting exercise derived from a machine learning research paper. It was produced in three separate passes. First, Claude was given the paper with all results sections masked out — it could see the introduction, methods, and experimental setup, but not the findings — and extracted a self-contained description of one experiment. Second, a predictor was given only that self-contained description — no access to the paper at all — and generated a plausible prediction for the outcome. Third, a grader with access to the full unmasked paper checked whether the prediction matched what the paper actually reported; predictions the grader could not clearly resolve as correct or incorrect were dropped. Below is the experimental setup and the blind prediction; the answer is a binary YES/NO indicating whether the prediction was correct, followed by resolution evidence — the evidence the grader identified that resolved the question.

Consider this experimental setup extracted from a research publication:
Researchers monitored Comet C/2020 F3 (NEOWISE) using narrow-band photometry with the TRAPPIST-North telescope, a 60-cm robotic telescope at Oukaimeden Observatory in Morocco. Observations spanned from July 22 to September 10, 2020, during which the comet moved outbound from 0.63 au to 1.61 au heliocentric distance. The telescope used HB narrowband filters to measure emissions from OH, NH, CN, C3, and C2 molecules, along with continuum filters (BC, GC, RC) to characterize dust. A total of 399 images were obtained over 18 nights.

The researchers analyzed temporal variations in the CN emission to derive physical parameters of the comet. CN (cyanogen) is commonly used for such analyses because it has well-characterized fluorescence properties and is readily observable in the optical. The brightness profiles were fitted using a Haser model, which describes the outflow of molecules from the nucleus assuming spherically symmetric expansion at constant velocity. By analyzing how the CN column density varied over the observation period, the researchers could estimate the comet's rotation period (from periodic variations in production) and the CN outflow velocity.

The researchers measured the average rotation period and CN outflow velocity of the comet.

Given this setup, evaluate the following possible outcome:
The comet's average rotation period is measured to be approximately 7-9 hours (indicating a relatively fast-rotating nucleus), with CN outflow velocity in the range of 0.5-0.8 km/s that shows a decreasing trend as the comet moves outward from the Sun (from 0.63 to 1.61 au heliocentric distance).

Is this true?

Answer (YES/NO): NO